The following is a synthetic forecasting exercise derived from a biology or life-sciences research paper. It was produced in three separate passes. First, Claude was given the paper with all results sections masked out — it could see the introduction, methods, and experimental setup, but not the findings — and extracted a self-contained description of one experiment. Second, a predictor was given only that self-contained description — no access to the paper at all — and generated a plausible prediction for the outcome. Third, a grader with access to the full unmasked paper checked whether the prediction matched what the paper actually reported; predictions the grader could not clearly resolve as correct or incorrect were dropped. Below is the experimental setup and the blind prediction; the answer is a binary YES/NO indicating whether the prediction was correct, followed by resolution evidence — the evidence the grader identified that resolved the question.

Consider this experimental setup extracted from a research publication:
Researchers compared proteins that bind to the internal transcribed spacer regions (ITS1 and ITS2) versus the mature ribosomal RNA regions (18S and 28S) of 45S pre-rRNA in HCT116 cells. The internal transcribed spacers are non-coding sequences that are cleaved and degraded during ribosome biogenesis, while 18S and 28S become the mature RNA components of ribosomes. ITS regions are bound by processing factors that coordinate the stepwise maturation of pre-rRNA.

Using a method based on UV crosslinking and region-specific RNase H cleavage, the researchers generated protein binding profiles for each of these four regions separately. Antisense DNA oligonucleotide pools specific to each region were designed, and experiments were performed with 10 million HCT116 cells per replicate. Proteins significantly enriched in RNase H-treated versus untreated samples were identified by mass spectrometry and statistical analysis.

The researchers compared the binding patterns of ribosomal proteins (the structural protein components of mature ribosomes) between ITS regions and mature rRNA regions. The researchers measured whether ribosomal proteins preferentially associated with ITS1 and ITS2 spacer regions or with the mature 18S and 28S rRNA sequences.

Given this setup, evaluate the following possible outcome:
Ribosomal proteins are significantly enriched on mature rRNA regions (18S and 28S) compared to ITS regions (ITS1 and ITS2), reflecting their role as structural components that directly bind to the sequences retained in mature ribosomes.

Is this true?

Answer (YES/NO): YES